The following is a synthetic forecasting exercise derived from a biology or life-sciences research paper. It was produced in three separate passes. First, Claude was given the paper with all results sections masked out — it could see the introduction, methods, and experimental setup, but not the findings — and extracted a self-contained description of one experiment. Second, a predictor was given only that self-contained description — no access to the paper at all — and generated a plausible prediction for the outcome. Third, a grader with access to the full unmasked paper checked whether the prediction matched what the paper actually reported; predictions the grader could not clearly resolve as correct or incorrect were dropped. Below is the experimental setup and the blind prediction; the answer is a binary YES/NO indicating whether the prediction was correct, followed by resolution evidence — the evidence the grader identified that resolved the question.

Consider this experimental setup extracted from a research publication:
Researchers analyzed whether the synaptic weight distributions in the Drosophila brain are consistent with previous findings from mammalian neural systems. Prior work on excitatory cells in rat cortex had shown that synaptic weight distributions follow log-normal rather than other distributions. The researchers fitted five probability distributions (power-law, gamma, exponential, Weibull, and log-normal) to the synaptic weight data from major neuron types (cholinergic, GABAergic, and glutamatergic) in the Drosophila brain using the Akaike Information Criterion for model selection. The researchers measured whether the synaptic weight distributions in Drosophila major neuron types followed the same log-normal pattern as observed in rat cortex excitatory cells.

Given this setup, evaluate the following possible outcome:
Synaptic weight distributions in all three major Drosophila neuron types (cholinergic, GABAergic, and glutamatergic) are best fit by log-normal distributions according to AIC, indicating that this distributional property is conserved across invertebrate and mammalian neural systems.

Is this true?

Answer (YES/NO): YES